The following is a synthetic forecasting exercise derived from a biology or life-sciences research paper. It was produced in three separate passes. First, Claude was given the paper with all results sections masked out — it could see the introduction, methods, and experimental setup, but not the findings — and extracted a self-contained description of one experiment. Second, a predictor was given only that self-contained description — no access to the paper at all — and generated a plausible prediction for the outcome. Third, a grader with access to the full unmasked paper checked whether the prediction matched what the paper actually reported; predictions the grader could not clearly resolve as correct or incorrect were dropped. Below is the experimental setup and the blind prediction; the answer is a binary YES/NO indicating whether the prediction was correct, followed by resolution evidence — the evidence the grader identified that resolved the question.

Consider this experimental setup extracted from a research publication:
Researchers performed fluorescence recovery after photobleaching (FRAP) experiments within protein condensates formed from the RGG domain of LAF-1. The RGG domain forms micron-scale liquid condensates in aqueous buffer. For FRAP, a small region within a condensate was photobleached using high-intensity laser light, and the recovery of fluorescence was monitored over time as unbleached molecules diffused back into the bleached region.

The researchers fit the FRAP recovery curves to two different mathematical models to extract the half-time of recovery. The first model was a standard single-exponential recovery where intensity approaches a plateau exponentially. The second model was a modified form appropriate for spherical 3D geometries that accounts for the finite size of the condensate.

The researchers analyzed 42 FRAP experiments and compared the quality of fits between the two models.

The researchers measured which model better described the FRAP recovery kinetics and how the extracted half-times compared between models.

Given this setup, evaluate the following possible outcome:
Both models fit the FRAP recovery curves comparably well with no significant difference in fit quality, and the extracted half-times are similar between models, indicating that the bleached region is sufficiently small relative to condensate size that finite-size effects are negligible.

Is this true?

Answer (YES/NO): NO